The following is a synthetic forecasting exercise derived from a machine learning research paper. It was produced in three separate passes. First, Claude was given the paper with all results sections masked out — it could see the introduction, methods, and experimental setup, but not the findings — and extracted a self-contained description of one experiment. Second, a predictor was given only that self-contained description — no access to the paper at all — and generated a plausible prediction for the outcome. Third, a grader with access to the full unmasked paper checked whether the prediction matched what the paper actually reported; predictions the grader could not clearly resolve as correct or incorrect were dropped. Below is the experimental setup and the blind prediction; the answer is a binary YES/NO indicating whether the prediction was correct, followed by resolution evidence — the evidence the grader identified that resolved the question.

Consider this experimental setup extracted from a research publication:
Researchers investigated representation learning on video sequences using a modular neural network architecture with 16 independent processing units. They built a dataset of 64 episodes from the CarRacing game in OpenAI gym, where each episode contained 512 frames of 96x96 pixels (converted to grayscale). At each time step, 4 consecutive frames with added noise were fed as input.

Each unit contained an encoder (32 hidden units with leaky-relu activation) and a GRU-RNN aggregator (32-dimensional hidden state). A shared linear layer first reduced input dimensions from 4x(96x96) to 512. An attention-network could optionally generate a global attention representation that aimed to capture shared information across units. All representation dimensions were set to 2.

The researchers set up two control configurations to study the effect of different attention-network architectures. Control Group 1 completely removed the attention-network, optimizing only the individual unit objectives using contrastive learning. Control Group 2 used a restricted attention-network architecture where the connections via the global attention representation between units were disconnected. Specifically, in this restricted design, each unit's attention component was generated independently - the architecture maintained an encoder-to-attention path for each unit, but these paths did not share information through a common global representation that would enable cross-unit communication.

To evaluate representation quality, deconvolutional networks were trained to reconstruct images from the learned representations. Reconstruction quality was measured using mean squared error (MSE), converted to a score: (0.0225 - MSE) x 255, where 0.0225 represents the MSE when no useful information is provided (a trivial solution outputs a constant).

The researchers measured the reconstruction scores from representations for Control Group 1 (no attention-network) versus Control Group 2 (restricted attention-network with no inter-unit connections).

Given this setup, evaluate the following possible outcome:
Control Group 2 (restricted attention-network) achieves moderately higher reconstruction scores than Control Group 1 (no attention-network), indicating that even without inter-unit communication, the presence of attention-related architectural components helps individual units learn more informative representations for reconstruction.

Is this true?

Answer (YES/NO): NO